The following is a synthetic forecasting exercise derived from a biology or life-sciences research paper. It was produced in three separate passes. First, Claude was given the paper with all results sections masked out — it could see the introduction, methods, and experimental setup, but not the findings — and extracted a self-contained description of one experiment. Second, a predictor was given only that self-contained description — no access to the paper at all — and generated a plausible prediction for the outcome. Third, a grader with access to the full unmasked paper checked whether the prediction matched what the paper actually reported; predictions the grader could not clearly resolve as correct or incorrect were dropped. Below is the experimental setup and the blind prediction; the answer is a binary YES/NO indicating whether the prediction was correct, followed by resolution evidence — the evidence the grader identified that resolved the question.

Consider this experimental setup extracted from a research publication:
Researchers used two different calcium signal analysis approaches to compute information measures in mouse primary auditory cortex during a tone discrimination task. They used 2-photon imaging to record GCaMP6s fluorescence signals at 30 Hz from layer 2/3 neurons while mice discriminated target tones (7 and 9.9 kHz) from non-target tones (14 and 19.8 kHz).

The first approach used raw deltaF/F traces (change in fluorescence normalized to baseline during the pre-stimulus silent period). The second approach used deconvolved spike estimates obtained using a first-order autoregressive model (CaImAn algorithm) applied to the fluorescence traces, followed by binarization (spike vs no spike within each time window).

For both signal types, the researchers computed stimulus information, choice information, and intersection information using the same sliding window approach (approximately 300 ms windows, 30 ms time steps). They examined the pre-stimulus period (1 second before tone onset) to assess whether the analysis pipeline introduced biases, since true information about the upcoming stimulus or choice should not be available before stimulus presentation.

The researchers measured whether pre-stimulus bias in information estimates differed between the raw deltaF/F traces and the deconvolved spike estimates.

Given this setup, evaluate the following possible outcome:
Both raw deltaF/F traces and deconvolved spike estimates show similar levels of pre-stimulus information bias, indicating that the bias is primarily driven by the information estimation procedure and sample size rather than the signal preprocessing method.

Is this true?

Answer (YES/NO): NO